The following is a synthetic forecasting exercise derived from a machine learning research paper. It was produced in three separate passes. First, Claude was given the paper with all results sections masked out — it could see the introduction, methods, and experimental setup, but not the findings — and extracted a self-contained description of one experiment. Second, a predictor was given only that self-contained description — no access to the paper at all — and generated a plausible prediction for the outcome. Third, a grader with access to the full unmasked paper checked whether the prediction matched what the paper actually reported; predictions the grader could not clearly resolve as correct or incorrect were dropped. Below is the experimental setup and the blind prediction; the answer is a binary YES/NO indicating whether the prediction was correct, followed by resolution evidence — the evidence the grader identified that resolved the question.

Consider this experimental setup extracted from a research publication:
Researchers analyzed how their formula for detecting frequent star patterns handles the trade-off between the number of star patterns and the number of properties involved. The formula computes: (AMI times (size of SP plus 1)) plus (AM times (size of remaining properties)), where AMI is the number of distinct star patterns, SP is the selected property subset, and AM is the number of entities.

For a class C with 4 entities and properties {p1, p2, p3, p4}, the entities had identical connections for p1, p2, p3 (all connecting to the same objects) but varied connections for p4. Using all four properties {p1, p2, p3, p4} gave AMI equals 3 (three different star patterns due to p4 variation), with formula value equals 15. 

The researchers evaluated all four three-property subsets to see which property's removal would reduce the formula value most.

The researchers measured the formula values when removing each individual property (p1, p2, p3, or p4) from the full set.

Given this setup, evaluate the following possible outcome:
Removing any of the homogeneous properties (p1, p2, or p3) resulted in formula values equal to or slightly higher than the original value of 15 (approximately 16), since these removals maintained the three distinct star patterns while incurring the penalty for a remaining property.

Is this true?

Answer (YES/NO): YES